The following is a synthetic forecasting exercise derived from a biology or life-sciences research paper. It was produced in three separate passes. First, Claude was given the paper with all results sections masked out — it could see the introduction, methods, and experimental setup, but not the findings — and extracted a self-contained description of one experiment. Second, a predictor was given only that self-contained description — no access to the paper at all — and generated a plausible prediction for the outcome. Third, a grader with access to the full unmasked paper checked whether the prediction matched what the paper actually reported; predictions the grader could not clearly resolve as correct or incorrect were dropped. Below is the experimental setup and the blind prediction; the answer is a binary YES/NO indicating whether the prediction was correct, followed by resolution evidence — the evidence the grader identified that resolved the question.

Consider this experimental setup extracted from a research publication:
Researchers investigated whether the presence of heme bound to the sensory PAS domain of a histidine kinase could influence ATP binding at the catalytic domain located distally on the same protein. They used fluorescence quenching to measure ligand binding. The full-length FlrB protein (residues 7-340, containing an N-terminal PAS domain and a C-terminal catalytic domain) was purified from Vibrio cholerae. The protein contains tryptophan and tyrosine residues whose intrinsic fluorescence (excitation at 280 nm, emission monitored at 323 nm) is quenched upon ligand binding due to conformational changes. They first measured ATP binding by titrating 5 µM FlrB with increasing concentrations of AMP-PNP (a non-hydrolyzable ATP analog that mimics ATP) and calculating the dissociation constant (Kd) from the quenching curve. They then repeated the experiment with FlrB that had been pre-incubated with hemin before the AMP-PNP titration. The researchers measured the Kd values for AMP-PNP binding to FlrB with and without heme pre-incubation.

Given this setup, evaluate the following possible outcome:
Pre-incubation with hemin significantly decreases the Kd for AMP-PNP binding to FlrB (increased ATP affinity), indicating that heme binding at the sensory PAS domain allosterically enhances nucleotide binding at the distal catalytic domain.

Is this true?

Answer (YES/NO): YES